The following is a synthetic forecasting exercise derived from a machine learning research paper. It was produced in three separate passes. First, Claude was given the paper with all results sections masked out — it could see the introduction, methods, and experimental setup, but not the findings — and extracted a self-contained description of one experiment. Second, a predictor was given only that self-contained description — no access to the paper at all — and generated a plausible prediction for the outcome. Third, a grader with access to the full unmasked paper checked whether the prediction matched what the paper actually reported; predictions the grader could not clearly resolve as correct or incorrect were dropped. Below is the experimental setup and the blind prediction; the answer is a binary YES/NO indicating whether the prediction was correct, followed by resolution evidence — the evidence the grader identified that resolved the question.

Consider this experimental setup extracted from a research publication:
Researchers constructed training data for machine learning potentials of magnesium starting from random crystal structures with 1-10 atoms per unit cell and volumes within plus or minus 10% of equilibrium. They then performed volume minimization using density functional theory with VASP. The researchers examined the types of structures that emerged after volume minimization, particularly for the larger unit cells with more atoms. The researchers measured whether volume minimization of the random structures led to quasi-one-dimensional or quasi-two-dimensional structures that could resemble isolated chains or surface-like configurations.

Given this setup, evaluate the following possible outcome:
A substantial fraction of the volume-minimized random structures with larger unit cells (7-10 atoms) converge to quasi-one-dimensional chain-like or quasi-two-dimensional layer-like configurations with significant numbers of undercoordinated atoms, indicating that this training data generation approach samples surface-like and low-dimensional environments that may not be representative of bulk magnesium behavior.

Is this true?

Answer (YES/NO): NO